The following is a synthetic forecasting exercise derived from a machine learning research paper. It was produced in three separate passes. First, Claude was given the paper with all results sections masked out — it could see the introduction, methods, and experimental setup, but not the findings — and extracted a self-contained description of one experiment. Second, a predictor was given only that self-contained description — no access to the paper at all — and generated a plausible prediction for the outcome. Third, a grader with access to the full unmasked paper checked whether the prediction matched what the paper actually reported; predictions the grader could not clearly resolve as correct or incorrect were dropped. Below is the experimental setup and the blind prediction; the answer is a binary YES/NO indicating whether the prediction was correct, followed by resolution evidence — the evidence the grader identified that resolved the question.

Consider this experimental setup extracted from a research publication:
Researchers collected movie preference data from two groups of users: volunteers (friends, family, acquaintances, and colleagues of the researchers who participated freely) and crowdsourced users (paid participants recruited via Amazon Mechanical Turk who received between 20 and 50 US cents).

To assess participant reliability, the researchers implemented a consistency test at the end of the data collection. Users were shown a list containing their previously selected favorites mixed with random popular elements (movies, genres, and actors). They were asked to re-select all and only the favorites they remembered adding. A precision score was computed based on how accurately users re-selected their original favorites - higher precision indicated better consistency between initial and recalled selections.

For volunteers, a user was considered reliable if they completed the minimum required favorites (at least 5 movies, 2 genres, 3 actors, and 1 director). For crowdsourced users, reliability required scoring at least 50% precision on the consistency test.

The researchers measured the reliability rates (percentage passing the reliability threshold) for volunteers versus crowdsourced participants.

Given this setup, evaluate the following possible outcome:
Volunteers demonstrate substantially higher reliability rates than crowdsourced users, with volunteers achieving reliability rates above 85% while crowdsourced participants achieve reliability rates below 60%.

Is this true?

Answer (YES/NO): NO